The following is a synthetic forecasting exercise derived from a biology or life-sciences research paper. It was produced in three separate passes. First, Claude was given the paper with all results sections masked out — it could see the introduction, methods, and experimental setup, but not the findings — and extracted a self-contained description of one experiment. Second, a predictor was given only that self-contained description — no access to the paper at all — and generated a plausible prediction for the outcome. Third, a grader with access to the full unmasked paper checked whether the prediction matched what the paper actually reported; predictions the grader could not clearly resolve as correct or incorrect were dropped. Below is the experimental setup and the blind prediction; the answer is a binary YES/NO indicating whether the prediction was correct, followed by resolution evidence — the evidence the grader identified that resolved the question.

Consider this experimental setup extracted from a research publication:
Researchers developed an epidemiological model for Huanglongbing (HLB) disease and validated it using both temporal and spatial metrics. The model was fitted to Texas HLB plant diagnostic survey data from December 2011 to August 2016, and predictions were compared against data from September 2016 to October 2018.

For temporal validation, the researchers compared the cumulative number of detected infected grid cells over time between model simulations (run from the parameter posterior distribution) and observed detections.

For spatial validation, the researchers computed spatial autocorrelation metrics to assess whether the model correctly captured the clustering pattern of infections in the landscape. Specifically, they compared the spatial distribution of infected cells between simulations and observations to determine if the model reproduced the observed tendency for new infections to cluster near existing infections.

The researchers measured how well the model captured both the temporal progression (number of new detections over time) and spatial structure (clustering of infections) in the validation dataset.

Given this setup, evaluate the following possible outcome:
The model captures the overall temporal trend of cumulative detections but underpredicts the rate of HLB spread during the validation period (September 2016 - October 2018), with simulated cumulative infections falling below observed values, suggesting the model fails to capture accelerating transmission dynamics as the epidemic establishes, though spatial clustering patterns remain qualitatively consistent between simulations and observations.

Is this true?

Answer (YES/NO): NO